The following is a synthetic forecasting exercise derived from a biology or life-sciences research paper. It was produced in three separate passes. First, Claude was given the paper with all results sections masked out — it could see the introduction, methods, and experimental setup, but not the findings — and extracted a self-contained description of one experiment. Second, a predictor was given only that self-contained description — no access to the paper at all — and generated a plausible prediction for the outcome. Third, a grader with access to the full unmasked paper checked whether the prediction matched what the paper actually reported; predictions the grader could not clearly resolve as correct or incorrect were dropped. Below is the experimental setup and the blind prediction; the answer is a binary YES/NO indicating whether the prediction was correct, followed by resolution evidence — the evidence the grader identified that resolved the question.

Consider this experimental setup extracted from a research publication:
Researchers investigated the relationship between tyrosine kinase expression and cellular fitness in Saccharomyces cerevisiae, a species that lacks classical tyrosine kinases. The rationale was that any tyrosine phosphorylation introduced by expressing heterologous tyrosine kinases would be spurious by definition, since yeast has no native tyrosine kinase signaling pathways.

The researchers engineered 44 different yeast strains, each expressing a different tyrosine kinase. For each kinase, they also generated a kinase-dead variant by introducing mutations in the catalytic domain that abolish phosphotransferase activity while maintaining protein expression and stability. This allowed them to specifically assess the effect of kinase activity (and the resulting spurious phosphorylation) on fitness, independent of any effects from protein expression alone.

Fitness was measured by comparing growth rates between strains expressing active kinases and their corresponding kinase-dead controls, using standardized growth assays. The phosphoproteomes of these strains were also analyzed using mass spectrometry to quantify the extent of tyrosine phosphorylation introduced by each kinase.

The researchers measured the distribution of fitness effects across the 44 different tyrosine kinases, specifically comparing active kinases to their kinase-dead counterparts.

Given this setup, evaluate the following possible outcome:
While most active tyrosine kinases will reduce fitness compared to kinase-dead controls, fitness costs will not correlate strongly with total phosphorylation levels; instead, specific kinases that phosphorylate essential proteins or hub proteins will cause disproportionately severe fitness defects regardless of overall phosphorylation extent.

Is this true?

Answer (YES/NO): NO